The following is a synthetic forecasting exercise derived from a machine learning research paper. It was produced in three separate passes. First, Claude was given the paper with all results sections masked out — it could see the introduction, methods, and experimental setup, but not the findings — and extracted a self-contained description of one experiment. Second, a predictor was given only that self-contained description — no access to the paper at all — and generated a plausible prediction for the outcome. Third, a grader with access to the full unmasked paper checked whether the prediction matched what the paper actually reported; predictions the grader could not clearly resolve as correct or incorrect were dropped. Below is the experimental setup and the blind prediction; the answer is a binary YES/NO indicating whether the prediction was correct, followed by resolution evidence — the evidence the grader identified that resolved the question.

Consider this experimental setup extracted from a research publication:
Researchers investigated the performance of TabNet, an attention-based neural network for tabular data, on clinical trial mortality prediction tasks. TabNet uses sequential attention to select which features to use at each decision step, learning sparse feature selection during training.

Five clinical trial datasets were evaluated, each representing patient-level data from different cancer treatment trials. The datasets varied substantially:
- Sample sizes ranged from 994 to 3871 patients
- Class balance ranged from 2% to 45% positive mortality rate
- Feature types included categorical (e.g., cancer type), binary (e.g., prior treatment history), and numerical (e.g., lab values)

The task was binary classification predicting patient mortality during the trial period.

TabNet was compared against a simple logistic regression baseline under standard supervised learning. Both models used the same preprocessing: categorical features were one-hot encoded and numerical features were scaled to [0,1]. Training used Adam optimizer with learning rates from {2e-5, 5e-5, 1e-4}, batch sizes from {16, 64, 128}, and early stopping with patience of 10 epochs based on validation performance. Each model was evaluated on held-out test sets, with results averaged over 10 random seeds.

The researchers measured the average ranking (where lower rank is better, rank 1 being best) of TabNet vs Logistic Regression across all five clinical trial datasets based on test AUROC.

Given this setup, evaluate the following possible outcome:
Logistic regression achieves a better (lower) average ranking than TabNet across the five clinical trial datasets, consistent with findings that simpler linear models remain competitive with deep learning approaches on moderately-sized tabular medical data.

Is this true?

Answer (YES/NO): YES